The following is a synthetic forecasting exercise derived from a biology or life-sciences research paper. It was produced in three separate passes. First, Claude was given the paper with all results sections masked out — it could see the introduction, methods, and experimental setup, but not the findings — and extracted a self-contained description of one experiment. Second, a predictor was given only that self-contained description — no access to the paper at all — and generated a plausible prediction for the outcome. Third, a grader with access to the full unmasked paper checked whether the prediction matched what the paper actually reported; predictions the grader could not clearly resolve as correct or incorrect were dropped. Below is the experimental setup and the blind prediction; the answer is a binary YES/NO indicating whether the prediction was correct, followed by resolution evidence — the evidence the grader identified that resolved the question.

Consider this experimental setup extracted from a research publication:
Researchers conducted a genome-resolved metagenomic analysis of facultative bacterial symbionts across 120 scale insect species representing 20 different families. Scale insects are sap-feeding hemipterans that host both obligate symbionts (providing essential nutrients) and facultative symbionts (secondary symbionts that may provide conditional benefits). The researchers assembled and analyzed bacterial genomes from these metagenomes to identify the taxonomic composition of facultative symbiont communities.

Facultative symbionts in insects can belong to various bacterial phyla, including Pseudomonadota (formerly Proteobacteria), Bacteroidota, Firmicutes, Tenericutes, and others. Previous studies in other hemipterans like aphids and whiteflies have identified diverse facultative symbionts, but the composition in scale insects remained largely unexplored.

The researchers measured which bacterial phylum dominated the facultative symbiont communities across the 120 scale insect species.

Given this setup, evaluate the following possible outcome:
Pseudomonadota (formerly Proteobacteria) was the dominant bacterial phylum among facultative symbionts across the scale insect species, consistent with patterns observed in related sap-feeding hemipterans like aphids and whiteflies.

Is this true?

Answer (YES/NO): YES